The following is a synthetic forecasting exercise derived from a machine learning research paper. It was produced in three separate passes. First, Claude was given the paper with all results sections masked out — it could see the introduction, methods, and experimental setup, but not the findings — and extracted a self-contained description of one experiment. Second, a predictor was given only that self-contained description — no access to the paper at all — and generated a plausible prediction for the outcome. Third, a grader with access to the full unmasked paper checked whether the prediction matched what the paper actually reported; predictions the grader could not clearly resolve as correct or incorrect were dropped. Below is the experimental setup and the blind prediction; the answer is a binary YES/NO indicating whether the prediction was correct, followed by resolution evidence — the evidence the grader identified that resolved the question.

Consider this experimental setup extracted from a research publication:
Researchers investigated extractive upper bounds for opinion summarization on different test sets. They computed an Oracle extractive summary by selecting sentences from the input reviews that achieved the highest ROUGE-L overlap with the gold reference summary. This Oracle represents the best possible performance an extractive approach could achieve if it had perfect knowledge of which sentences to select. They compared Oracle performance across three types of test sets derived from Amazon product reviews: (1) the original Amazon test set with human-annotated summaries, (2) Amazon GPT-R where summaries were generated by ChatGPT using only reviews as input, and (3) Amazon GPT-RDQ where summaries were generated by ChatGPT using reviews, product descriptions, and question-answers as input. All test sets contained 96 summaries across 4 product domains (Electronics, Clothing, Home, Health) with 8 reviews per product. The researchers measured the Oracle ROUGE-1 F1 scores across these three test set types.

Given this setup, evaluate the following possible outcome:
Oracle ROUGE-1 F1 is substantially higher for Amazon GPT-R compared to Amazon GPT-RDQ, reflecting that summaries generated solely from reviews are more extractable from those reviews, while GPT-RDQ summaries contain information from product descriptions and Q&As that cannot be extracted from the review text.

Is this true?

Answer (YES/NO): NO